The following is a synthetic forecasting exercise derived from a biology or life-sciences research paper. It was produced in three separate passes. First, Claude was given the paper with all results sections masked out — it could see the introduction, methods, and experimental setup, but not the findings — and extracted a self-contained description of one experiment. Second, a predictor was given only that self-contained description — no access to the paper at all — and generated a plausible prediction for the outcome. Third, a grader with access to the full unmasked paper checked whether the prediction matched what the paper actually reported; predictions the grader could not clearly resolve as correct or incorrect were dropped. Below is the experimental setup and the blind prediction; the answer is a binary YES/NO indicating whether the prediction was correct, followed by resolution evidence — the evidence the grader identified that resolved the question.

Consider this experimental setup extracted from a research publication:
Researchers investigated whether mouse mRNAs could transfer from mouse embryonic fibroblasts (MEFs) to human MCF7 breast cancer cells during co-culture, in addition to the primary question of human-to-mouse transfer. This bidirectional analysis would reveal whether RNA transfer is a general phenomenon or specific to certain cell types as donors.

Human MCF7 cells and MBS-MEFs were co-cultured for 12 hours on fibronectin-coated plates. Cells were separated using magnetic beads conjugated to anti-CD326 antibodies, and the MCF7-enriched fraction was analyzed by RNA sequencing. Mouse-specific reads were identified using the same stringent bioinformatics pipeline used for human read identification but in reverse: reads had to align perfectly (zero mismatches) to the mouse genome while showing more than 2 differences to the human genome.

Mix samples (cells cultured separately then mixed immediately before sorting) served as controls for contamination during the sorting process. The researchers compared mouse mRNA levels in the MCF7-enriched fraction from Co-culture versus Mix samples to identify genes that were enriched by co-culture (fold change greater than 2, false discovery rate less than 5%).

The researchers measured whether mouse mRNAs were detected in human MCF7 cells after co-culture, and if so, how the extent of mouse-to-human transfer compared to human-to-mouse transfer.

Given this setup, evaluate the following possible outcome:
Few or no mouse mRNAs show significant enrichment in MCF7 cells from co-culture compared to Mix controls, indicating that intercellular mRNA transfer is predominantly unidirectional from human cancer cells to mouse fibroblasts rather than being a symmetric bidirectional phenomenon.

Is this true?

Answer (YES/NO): NO